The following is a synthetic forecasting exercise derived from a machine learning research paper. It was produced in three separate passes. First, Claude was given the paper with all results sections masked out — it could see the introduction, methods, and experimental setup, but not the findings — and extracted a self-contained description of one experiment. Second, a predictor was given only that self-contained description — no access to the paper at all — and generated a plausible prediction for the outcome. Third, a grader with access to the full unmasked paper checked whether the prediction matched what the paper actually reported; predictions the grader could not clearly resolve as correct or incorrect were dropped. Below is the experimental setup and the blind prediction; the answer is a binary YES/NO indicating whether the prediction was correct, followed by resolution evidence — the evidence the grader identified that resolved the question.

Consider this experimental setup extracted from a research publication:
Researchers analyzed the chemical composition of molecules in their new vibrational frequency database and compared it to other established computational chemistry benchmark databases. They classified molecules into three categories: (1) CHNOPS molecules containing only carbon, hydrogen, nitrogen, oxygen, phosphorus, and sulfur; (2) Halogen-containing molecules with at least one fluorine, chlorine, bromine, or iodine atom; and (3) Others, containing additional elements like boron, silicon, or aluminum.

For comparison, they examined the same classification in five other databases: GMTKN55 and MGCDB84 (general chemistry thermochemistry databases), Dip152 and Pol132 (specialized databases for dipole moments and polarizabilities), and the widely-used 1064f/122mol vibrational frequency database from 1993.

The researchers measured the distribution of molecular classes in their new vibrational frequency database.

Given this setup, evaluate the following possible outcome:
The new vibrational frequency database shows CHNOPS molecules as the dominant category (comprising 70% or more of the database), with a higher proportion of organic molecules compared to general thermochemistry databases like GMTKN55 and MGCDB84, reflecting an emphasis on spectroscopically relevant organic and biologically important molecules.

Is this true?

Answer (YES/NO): NO